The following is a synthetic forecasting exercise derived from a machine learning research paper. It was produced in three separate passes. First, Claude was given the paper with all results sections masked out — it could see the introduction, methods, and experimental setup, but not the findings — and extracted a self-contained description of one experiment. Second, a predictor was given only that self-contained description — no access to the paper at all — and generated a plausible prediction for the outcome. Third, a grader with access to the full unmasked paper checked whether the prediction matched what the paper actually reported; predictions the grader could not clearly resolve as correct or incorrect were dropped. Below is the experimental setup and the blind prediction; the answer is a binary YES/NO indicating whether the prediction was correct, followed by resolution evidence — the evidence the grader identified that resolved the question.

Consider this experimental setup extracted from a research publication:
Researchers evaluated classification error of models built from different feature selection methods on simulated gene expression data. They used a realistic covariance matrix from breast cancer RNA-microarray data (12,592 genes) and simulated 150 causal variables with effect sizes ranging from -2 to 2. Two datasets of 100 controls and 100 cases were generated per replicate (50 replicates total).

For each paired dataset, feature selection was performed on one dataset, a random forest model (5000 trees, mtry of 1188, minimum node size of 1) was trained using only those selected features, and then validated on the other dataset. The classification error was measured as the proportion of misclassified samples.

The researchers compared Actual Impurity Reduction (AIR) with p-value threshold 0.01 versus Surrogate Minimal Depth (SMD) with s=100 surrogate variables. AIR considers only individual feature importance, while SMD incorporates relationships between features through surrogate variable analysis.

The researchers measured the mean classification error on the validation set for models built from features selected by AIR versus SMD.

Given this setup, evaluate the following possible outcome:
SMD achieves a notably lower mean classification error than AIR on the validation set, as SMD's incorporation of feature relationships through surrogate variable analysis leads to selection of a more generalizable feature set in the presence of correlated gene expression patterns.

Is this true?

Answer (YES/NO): NO